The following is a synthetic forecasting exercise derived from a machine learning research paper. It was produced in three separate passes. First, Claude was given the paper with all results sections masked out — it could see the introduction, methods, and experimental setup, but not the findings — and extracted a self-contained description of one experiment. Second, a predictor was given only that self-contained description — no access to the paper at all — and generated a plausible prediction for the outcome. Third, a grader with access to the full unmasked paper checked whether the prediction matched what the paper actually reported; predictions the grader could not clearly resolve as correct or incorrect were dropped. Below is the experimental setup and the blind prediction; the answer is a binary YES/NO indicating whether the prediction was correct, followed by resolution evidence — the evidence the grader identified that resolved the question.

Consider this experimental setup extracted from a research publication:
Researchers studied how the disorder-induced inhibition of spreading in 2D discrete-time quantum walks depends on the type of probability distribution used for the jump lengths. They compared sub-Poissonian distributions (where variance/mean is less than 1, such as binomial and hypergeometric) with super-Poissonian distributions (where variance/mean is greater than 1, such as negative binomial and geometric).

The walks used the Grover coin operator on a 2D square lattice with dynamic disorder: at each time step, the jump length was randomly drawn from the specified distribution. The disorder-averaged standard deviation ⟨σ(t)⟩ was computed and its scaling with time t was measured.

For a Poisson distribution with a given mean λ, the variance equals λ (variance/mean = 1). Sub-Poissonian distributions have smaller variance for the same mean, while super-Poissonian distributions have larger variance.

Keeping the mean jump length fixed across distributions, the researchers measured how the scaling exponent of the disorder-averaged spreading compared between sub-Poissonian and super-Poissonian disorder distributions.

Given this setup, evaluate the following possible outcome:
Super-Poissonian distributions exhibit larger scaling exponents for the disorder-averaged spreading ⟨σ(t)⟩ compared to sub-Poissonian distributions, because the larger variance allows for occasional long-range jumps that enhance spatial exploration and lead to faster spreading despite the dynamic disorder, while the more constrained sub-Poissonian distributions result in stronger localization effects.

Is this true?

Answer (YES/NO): NO